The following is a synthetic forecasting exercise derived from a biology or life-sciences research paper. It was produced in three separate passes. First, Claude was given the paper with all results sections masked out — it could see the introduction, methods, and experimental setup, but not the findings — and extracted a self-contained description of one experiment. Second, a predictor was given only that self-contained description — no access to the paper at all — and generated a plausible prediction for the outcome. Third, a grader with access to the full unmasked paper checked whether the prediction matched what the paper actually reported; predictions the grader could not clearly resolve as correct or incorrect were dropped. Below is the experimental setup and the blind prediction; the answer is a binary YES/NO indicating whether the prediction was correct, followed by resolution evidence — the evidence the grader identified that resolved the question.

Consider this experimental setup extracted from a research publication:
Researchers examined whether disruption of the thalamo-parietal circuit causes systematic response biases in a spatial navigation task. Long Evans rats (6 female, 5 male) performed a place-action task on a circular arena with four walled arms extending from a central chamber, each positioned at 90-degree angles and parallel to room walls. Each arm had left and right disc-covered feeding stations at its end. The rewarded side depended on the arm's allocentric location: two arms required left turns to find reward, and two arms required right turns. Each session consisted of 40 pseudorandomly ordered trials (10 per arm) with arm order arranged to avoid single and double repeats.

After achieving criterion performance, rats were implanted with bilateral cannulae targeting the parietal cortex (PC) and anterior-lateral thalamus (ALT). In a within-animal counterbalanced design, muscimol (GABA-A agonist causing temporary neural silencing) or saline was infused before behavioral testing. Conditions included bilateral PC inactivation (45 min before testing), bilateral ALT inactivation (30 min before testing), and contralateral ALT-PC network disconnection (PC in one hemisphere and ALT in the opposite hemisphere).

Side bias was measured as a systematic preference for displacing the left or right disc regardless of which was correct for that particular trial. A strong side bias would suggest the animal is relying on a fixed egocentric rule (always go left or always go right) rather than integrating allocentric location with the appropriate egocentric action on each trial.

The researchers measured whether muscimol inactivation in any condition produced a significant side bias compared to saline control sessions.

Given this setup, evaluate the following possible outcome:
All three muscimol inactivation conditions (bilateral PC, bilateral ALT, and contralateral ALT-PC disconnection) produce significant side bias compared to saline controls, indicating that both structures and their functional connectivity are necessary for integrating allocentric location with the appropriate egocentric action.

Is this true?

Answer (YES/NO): NO